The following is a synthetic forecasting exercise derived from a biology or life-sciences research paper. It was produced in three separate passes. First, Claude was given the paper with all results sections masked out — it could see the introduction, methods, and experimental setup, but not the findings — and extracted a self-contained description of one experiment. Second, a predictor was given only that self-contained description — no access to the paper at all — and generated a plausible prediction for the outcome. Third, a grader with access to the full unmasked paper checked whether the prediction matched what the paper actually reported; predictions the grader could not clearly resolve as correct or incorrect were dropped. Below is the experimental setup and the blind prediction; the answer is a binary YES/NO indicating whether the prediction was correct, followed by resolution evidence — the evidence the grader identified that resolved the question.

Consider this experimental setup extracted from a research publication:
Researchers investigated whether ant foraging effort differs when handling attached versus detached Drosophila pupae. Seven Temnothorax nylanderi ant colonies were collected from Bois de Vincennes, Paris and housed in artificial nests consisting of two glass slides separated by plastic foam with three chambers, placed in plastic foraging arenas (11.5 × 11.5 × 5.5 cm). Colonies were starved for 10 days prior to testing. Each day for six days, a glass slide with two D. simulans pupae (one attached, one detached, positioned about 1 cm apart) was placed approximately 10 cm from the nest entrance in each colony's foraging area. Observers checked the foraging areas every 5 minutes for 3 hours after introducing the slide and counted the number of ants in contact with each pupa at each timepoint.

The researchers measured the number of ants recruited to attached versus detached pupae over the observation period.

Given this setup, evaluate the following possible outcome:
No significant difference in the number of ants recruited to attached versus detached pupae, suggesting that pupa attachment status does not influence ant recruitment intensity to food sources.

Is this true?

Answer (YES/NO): NO